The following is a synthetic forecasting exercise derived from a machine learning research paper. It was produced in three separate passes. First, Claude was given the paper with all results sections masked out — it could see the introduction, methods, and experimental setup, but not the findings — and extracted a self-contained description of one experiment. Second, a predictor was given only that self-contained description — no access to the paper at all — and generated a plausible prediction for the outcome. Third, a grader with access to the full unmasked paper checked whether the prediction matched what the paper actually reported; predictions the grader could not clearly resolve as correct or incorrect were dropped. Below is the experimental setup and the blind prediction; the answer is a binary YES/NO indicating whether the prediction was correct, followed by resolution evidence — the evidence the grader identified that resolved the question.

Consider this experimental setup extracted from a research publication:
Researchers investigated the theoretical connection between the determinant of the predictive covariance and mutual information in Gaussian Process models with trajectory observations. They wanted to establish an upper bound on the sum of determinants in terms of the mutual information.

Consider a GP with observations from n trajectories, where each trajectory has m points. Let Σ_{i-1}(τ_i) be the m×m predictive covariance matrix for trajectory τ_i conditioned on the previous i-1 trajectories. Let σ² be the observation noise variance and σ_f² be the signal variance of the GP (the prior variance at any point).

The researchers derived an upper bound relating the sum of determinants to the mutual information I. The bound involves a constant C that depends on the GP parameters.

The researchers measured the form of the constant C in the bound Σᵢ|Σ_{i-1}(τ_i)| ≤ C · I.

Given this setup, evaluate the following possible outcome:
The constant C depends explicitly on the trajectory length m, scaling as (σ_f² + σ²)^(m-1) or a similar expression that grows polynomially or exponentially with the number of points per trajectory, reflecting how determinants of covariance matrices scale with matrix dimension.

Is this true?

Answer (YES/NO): NO